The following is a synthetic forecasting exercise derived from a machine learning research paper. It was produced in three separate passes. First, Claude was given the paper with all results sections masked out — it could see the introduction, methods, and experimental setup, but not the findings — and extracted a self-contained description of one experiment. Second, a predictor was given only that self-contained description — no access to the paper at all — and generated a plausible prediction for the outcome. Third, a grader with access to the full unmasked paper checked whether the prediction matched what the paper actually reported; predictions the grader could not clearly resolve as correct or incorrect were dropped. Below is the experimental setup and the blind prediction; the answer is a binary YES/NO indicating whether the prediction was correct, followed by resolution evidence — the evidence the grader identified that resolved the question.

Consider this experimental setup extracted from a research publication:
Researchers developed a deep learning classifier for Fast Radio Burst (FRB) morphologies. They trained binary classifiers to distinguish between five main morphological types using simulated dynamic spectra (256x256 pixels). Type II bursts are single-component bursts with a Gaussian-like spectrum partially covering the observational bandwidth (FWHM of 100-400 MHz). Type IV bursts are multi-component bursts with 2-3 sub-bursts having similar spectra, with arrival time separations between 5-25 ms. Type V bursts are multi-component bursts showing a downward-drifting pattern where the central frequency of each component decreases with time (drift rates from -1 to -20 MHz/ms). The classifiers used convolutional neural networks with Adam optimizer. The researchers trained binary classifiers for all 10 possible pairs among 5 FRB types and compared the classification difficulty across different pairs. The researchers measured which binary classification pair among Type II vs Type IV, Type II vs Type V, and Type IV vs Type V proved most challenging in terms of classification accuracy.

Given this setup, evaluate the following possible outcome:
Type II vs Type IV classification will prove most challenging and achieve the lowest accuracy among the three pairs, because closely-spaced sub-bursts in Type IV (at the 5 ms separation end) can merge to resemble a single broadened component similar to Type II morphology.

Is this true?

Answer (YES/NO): NO